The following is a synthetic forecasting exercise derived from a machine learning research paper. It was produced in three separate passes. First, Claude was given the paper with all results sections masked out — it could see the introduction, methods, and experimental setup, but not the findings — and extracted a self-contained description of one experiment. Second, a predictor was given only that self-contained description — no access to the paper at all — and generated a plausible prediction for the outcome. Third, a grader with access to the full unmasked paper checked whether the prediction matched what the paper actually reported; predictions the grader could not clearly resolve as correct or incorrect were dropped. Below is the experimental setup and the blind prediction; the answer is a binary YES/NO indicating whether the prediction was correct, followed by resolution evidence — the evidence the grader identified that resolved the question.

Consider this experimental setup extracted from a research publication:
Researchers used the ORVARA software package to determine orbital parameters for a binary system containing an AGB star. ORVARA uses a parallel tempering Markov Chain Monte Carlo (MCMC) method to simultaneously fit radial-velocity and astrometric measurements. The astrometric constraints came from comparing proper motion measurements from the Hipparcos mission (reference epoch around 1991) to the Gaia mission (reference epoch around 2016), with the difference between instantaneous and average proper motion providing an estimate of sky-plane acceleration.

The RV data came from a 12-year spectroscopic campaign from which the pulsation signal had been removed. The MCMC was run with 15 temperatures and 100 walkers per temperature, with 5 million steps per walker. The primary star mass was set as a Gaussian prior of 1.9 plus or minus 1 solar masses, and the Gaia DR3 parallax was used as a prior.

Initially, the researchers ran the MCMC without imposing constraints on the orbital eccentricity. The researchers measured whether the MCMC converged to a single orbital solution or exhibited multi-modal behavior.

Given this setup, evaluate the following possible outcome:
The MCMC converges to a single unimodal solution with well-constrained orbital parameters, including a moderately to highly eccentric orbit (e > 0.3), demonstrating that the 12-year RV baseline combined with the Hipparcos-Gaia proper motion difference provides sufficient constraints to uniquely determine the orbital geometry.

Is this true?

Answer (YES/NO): NO